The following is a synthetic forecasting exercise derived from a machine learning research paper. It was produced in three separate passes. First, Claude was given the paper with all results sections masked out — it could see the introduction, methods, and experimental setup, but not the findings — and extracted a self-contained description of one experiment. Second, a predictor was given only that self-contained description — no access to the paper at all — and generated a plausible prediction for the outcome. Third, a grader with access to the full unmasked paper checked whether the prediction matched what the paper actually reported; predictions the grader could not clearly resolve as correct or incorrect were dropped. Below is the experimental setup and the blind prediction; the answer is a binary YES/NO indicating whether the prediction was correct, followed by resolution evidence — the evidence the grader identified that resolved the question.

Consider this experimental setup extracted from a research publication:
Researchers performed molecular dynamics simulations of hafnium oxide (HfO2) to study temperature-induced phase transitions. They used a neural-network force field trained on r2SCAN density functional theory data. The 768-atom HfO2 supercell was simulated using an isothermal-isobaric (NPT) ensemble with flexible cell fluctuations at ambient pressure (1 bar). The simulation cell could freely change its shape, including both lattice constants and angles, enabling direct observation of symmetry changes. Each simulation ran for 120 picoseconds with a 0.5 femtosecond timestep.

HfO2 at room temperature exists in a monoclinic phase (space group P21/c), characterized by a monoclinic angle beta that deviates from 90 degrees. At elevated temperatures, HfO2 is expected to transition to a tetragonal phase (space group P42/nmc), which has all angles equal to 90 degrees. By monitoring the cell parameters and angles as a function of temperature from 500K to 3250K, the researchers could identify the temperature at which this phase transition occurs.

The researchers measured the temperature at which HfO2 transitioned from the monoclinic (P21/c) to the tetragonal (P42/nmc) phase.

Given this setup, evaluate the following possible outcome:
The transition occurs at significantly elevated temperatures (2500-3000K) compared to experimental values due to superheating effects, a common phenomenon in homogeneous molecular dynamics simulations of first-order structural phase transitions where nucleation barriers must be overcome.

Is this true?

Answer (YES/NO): NO